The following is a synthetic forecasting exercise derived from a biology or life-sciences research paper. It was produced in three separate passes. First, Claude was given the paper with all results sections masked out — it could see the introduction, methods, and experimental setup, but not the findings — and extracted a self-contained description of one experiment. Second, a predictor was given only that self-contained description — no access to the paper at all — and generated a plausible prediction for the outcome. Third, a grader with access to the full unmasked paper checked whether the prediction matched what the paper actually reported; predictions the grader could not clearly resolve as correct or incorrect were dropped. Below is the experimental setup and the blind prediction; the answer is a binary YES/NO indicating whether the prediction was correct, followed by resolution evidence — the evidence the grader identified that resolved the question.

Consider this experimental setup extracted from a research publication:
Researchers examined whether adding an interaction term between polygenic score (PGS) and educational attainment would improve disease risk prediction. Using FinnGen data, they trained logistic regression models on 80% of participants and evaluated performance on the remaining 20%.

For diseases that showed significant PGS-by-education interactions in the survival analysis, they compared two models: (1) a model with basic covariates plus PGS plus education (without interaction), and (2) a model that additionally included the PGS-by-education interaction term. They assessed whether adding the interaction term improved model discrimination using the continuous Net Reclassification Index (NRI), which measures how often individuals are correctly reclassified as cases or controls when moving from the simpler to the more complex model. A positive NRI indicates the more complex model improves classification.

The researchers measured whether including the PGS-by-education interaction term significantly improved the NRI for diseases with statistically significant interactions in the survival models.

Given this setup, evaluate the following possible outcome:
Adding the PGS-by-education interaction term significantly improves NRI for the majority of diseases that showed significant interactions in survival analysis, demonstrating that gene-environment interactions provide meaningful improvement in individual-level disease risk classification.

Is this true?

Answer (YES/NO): NO